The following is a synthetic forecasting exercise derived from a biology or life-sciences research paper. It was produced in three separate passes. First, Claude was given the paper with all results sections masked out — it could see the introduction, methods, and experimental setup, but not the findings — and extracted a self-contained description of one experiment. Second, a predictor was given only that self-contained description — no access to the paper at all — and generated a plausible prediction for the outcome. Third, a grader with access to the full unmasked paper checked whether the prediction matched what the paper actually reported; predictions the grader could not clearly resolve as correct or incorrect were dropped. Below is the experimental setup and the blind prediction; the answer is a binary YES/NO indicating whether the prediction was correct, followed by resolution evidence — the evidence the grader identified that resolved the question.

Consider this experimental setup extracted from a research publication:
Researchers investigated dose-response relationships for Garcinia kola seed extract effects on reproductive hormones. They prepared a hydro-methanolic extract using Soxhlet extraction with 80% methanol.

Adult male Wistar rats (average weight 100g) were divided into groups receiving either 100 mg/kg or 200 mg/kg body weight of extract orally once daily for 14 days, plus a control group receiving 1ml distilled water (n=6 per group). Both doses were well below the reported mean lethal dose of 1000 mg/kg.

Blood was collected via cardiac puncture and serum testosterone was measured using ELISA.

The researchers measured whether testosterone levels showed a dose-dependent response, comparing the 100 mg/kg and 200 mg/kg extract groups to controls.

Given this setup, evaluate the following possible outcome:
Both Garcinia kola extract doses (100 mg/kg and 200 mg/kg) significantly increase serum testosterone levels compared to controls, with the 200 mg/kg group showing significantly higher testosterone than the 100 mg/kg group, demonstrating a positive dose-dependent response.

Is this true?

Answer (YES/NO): NO